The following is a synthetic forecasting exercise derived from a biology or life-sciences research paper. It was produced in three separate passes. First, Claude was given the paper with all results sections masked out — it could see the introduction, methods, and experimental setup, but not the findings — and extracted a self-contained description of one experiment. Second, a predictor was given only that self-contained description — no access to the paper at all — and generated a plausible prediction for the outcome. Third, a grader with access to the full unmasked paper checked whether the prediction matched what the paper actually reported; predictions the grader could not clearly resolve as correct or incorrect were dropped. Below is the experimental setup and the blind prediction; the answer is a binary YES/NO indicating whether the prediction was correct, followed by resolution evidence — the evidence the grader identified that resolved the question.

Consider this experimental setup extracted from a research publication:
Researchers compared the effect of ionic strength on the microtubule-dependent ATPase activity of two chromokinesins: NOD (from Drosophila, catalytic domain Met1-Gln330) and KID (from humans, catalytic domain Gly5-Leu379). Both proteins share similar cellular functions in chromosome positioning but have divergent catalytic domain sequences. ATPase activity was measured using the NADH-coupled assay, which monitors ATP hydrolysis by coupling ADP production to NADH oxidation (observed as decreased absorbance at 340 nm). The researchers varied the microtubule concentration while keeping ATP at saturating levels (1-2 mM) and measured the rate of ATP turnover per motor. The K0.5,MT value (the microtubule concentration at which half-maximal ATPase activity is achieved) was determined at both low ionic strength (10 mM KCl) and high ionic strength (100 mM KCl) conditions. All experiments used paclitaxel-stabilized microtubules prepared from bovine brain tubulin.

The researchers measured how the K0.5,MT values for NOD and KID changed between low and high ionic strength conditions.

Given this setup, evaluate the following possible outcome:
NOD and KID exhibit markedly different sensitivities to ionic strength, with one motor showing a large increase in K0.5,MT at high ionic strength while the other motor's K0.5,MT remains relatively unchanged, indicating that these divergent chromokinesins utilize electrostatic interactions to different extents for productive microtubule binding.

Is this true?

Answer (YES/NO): YES